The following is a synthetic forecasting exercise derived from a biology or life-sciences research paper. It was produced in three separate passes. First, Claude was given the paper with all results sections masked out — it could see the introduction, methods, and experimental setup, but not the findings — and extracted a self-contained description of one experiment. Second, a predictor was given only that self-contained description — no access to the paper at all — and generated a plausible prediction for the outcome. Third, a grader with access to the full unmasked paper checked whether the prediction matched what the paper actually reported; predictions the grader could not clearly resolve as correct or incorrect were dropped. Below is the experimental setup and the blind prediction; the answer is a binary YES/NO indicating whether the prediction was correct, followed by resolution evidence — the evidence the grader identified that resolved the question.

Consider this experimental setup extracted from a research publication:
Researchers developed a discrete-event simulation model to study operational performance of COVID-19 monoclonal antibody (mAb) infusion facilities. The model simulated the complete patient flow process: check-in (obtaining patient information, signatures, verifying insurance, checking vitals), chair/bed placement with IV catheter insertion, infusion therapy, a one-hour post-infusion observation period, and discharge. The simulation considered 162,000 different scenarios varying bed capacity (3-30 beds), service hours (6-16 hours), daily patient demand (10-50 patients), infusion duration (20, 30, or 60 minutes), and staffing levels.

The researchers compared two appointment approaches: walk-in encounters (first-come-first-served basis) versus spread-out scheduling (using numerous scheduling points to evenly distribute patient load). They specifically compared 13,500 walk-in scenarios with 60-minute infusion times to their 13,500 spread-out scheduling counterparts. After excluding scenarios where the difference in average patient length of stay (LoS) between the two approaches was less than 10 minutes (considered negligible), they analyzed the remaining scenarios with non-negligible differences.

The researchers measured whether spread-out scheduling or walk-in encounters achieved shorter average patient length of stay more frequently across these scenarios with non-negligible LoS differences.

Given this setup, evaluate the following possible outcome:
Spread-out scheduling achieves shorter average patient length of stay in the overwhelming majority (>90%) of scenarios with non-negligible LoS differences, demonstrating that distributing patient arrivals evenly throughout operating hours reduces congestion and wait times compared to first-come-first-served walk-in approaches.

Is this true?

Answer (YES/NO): NO